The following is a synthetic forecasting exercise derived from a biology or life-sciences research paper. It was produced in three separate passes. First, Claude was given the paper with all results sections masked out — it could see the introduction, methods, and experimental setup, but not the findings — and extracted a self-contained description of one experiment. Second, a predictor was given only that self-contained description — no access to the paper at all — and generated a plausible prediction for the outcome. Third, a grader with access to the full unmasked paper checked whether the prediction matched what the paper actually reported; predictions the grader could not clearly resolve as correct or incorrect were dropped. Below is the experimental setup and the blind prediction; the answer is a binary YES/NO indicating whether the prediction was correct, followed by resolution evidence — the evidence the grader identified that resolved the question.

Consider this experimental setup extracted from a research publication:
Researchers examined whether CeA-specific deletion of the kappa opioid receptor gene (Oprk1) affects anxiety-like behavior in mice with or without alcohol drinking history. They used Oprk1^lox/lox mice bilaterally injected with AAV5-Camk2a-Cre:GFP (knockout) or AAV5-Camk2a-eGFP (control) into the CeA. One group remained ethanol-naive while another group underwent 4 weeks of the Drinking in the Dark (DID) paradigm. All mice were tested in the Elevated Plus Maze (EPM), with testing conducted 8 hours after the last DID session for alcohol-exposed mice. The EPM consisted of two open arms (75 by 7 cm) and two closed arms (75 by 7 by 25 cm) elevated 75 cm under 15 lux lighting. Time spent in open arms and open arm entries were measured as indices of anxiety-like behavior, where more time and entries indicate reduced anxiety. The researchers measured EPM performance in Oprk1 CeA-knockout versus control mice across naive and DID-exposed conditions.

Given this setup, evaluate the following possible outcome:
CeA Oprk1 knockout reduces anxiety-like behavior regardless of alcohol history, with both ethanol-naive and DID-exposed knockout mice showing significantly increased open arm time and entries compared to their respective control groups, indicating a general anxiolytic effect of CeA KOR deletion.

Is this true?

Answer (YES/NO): NO